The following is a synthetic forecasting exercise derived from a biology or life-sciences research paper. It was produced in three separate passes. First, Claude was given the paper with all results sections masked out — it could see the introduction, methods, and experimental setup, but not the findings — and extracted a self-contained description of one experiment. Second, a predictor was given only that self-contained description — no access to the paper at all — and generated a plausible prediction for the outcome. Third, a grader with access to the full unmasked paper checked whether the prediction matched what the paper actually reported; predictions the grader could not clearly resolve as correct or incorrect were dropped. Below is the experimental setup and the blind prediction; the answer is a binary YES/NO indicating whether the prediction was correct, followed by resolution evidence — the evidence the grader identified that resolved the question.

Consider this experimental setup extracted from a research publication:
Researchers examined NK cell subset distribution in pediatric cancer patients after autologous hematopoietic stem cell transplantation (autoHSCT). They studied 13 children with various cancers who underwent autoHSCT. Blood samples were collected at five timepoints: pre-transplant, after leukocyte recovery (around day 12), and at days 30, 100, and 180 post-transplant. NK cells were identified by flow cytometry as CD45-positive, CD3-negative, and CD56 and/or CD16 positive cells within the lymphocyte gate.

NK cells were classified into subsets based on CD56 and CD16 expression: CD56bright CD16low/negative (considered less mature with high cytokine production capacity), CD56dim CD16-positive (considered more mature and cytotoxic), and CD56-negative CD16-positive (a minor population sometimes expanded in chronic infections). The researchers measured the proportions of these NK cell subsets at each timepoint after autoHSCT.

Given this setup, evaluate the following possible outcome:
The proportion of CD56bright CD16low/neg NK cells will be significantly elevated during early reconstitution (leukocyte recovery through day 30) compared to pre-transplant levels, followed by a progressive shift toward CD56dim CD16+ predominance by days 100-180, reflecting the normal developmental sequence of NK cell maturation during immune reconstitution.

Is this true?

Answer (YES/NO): NO